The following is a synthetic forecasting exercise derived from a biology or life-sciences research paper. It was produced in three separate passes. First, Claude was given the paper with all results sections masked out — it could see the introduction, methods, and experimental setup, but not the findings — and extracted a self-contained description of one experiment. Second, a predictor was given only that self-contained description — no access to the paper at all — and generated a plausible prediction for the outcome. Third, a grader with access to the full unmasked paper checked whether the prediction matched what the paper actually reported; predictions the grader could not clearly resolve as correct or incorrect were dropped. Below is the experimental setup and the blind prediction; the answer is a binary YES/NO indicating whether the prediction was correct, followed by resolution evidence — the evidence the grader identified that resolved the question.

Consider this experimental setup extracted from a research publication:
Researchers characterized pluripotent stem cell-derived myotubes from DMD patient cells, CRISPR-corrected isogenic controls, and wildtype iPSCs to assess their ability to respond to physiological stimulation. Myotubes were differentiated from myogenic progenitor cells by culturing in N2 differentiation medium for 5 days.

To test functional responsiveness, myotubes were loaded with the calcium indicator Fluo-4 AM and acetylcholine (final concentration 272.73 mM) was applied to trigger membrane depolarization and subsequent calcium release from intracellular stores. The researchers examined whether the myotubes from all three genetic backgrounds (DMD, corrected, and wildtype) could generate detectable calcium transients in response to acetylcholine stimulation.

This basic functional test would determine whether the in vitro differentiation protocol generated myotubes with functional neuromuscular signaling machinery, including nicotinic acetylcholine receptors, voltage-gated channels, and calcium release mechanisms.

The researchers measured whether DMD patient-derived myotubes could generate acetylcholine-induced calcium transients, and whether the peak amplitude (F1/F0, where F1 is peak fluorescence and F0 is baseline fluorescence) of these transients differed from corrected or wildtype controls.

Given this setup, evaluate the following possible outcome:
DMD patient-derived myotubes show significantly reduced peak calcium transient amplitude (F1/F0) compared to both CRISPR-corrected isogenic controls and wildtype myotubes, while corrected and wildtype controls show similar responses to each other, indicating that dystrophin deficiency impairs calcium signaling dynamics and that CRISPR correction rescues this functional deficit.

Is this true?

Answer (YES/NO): NO